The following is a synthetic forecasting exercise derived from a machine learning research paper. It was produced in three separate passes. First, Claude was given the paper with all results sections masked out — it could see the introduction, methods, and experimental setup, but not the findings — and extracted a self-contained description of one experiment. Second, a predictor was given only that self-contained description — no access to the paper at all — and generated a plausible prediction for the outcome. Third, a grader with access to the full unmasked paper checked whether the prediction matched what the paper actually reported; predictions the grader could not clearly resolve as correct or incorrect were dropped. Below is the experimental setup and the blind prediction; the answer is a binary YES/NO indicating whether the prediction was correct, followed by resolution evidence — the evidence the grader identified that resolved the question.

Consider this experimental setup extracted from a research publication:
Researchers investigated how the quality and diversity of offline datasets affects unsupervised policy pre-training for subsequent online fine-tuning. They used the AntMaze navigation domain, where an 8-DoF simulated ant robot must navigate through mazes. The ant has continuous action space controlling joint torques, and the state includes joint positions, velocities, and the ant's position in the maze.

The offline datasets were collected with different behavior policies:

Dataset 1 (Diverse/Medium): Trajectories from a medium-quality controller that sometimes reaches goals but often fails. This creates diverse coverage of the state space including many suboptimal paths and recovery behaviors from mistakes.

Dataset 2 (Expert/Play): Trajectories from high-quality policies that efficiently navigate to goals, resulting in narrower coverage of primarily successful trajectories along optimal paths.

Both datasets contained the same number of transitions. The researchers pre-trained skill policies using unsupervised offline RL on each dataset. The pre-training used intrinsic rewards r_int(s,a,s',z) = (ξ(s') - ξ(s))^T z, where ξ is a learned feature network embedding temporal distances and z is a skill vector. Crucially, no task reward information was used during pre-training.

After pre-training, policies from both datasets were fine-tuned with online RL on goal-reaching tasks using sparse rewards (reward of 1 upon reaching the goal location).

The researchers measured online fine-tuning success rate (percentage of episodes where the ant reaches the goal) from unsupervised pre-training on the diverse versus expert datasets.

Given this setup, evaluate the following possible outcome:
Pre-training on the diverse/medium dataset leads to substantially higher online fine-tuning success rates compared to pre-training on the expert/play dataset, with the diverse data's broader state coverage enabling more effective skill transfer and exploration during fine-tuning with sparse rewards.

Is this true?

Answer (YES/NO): NO